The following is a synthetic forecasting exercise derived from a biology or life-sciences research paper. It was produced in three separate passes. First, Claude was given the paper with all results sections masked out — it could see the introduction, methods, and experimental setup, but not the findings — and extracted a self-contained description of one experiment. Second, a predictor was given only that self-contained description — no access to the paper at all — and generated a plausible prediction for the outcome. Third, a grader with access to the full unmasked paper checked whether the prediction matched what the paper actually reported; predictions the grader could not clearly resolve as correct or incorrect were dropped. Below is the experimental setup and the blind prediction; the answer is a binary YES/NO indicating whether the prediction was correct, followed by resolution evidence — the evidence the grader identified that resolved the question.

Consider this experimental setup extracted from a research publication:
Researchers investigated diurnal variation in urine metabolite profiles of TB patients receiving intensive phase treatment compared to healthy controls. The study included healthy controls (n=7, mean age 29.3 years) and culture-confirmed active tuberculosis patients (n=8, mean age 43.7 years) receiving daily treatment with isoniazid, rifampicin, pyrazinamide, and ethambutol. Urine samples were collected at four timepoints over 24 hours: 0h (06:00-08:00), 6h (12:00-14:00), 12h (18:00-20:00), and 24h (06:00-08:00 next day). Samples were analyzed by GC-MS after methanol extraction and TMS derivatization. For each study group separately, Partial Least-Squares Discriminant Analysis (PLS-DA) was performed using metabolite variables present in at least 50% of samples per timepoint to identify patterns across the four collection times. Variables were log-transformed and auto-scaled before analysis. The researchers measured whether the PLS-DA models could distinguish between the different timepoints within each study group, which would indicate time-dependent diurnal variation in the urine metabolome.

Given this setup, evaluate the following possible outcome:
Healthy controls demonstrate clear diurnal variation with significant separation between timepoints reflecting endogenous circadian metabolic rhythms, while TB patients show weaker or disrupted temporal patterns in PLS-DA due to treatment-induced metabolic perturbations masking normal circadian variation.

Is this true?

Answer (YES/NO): NO